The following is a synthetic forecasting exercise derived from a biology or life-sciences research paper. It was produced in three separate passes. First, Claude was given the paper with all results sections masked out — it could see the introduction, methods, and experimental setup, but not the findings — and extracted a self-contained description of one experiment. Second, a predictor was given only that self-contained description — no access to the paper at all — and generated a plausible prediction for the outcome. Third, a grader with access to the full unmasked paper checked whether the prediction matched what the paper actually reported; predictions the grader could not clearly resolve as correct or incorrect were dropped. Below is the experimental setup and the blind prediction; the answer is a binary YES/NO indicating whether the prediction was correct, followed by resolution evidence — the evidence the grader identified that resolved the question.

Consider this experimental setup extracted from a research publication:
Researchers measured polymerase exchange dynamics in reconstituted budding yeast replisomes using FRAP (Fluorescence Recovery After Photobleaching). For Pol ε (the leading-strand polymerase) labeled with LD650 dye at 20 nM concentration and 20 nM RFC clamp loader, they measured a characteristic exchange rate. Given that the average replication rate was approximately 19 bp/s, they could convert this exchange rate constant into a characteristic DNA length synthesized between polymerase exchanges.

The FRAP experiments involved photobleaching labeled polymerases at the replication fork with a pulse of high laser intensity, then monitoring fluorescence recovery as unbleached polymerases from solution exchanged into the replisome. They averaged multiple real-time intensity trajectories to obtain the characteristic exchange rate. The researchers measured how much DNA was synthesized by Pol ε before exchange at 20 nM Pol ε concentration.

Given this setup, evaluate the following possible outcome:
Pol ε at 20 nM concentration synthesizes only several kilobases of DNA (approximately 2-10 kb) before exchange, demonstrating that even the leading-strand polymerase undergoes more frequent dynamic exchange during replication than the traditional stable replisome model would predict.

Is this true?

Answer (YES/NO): NO